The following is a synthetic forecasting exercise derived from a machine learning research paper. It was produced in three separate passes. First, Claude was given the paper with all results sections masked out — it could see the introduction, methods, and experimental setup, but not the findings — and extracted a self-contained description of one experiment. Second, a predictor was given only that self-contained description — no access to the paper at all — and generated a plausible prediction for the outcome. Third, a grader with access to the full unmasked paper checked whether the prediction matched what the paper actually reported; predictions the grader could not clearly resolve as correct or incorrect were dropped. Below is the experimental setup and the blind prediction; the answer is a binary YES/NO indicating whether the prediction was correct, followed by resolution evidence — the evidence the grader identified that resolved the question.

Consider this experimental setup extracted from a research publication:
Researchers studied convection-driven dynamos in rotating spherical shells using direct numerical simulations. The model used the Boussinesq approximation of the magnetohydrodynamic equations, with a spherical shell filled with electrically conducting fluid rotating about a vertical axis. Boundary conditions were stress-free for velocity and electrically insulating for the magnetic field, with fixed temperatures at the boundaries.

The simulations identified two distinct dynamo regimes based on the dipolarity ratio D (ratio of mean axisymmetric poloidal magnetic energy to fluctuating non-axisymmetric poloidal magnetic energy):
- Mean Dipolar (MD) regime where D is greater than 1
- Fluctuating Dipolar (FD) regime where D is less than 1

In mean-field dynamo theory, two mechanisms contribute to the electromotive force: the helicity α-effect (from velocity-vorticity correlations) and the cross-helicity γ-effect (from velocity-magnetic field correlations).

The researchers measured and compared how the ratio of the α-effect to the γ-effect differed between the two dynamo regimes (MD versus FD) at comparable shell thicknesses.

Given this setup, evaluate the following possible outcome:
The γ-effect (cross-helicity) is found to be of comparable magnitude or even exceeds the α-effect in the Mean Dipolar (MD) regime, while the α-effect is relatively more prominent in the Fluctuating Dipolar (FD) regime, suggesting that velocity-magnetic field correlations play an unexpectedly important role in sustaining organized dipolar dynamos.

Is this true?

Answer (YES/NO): NO